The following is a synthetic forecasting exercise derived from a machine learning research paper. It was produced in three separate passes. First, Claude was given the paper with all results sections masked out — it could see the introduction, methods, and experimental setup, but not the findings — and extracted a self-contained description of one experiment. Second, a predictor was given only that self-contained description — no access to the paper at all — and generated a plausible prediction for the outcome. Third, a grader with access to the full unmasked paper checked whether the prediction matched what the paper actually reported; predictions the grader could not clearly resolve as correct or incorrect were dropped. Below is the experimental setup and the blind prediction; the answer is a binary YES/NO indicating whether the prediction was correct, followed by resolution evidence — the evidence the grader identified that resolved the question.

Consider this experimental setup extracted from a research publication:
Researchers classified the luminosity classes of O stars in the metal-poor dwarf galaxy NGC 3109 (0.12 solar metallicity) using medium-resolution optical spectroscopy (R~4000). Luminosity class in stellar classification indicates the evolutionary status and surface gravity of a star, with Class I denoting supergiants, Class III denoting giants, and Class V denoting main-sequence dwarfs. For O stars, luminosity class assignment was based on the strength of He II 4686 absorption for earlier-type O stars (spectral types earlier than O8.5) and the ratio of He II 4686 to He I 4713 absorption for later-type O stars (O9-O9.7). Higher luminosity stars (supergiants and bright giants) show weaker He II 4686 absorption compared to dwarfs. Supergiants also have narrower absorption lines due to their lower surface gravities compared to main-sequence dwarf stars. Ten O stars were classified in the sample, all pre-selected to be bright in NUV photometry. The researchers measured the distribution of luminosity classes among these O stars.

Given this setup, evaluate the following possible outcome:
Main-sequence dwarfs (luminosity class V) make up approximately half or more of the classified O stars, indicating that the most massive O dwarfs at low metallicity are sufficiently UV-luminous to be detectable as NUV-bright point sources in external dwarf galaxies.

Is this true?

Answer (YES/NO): NO